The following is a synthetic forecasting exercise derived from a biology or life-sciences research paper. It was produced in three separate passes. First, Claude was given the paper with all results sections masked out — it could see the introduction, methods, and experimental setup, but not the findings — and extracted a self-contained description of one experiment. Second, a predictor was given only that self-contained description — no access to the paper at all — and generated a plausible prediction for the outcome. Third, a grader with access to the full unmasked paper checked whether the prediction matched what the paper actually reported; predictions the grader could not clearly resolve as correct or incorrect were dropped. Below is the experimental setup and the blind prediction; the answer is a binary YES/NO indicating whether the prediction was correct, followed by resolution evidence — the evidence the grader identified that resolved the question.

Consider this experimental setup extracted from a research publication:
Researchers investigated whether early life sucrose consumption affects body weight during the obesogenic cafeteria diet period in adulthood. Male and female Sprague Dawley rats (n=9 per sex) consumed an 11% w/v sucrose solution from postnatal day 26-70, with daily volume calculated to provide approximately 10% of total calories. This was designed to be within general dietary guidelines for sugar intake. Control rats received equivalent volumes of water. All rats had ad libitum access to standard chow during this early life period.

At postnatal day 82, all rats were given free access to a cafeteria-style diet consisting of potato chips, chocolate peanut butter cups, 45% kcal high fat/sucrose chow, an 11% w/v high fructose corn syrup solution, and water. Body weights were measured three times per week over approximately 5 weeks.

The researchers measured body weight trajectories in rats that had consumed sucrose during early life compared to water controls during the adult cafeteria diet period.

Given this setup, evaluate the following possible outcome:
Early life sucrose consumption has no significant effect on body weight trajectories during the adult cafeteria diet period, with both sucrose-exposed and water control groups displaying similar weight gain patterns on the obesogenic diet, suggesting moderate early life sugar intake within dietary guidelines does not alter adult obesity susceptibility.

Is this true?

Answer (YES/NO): YES